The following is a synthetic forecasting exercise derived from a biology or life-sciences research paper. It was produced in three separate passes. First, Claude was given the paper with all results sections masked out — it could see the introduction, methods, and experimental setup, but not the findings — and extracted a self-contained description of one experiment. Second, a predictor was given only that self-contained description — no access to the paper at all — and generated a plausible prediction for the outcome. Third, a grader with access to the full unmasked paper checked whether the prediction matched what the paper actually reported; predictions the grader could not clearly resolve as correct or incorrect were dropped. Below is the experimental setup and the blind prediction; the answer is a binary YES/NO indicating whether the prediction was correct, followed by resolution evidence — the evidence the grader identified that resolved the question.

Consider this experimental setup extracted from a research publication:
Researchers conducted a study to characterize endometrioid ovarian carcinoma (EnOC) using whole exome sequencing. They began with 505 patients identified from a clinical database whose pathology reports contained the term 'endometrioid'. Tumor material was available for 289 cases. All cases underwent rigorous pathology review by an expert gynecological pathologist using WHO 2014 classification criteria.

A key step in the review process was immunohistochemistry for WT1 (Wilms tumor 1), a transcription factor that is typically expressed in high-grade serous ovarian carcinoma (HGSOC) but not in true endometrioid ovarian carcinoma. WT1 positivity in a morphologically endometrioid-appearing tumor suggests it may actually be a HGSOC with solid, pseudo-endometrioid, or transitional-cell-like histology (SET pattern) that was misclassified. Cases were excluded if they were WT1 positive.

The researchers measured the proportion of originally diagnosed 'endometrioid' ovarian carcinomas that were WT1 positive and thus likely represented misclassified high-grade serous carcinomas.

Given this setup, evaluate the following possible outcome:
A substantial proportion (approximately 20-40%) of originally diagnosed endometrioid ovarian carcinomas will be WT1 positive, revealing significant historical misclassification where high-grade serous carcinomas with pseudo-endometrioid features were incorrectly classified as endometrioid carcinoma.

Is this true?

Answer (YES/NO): NO